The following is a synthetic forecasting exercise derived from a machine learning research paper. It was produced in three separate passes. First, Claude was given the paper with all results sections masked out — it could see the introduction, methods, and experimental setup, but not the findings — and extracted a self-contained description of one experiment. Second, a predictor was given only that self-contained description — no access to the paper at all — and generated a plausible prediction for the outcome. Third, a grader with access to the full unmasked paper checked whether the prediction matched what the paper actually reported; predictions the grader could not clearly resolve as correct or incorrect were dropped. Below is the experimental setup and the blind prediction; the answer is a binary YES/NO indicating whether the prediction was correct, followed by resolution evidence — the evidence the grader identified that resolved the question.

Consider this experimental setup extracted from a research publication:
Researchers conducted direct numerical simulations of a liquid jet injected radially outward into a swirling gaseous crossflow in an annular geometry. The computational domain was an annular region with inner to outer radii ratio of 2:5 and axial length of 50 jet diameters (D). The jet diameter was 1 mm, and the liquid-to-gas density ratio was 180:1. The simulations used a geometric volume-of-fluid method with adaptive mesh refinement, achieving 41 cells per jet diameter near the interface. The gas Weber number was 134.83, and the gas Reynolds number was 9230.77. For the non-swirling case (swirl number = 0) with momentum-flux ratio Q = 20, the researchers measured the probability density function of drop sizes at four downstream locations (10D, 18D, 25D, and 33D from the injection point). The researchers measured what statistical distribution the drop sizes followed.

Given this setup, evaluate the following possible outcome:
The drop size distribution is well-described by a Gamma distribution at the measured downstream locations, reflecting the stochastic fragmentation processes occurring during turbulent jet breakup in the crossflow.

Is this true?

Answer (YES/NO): NO